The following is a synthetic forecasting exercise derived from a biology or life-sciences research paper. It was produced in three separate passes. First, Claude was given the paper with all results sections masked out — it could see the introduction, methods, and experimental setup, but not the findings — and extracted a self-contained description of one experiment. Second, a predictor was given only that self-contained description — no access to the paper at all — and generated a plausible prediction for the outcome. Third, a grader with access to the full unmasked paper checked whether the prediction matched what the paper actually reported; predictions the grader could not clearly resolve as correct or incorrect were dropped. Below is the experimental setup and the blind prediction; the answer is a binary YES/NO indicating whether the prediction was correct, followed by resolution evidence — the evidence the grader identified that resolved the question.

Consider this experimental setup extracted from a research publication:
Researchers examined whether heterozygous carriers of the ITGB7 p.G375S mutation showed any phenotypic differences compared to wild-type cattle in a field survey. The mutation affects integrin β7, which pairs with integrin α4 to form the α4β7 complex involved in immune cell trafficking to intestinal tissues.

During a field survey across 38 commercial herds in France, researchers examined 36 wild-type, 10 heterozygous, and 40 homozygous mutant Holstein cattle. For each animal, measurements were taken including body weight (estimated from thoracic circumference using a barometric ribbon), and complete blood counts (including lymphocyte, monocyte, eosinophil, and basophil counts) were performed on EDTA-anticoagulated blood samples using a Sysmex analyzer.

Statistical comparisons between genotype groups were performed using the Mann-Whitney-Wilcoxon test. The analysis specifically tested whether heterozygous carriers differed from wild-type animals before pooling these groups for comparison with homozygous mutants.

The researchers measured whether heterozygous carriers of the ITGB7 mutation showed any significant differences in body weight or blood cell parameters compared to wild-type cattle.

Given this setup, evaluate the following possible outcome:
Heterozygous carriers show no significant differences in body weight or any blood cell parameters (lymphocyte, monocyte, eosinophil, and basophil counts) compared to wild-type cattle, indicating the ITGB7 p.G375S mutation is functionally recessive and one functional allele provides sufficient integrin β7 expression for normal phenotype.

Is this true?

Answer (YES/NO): YES